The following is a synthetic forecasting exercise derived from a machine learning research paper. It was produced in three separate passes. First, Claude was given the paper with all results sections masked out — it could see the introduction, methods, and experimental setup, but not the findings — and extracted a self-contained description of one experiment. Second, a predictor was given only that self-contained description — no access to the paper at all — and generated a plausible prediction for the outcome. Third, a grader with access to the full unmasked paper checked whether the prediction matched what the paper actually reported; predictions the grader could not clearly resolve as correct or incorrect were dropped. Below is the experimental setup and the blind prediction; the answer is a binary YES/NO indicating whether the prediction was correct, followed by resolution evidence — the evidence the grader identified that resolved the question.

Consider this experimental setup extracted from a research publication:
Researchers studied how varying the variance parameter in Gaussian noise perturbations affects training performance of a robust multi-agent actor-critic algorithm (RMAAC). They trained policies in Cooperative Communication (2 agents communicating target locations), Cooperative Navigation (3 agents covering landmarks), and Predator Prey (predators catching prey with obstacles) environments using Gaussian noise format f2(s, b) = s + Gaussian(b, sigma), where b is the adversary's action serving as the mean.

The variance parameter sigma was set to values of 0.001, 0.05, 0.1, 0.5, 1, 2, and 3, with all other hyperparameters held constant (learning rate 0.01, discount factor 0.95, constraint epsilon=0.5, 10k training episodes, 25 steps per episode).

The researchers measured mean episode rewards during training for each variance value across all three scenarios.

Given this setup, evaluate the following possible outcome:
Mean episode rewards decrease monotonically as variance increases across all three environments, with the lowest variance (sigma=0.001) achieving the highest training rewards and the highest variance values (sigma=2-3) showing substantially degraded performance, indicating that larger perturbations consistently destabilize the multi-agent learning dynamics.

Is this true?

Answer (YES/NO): NO